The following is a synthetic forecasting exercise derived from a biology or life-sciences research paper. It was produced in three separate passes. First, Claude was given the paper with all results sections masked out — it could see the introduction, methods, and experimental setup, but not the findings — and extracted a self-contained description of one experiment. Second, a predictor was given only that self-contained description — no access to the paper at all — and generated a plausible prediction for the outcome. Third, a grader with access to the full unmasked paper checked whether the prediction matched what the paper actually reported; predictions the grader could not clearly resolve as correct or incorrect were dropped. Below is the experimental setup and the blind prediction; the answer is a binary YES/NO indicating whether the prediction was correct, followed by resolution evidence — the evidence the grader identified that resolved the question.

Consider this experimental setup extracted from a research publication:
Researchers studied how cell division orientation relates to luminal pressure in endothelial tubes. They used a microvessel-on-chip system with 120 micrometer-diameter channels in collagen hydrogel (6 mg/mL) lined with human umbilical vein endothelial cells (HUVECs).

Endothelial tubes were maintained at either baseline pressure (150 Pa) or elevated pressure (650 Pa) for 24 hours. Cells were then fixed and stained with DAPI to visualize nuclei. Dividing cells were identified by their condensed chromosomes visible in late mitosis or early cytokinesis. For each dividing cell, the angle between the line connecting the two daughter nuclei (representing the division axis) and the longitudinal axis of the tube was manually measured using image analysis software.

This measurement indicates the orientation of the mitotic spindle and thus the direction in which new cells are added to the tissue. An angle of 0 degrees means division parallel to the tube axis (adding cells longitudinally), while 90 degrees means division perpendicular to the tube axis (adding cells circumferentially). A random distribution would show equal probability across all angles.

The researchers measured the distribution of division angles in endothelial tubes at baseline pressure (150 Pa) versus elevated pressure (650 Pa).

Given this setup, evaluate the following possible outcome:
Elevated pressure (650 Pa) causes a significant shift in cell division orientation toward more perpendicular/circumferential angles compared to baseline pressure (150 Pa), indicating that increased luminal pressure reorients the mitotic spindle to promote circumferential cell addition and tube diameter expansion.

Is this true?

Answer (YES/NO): YES